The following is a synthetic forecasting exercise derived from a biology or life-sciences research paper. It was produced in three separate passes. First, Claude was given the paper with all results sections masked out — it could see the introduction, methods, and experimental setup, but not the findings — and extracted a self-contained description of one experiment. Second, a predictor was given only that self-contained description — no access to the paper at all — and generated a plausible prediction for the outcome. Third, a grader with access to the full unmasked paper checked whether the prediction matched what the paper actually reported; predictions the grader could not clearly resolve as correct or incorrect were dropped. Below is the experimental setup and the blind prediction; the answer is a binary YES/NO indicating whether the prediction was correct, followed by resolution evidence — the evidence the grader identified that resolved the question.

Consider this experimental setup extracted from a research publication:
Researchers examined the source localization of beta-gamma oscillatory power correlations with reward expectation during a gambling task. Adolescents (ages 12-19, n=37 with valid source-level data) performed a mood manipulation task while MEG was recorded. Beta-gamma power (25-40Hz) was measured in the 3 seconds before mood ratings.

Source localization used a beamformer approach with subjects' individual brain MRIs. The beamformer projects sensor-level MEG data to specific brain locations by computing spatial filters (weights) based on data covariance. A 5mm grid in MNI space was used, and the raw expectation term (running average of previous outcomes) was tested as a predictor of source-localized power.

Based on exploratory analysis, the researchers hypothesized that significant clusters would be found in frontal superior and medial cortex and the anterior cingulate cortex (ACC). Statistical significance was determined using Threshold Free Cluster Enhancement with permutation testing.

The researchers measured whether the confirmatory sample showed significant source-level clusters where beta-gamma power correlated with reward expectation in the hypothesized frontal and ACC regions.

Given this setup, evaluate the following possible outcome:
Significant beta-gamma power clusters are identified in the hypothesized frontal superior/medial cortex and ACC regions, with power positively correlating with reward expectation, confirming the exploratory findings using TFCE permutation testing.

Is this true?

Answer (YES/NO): NO